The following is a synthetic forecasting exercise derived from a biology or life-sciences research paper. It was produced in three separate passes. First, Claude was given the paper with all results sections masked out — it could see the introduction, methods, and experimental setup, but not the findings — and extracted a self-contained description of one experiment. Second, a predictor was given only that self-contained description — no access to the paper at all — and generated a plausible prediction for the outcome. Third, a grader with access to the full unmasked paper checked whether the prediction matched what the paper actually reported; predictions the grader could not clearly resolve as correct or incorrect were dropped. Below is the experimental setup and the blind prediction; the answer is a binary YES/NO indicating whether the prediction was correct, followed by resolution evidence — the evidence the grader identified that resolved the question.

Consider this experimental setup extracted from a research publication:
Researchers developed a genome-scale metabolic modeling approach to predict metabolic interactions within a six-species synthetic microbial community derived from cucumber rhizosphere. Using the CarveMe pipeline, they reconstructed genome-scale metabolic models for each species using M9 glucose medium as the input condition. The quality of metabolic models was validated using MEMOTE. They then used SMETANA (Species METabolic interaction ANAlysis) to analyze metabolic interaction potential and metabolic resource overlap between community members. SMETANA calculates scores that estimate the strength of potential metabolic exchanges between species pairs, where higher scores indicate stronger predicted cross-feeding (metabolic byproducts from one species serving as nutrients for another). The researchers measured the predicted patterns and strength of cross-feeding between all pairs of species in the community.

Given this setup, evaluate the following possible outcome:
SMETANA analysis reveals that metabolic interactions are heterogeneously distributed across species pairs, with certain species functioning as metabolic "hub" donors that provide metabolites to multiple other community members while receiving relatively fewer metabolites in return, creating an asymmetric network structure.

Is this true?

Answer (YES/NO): YES